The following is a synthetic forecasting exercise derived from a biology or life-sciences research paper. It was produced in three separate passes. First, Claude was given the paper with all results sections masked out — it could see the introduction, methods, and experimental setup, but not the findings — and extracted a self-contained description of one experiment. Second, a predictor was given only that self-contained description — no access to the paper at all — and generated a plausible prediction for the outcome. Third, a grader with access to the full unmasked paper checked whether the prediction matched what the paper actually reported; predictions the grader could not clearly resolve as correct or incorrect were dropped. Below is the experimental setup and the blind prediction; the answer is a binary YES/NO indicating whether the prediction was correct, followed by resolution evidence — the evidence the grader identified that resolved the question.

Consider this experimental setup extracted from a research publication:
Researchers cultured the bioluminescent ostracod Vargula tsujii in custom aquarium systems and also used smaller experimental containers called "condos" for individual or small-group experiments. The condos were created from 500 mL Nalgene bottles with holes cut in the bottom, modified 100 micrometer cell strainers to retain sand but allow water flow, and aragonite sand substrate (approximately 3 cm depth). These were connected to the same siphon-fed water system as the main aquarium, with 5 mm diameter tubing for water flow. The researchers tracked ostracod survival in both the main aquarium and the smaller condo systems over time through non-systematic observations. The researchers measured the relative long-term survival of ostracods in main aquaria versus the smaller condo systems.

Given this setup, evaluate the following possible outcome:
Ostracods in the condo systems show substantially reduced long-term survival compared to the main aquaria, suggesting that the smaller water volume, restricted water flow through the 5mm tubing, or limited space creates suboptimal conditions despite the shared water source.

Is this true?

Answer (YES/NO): YES